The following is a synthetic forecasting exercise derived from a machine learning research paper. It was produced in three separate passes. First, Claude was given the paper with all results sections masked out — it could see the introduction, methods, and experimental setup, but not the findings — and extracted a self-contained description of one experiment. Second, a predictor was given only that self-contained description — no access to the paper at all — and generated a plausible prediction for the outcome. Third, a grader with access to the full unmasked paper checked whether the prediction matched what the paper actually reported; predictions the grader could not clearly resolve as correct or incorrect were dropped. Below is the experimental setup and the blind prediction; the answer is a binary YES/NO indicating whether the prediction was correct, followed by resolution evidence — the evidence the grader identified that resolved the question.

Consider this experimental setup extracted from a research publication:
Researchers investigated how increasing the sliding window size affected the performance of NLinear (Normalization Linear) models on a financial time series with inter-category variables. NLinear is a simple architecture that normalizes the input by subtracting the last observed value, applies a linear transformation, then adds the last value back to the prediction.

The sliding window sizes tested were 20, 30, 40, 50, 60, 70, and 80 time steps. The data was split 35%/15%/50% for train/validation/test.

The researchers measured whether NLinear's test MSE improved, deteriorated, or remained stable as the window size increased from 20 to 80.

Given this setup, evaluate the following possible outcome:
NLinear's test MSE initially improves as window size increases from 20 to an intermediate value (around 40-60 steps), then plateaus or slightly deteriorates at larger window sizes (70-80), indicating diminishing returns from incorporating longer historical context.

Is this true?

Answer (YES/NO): NO